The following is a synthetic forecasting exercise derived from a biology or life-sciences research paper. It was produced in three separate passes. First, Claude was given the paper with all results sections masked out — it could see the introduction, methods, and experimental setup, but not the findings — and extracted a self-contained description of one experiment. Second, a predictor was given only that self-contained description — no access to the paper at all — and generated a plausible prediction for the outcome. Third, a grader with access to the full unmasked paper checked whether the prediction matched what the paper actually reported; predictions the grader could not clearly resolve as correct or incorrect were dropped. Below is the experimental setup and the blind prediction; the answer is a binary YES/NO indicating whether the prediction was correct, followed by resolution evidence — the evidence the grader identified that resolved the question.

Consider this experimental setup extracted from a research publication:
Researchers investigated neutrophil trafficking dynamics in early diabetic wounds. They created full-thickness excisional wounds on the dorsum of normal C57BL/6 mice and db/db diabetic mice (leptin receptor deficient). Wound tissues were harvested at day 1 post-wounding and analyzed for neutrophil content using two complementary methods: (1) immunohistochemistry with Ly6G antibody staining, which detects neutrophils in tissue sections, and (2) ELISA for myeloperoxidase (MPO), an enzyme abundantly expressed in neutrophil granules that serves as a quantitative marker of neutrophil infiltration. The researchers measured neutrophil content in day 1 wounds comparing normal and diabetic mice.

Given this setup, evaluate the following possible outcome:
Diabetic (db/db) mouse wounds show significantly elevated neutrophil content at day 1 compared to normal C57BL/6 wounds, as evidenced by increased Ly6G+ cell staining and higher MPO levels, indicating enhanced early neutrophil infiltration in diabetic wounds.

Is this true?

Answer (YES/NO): NO